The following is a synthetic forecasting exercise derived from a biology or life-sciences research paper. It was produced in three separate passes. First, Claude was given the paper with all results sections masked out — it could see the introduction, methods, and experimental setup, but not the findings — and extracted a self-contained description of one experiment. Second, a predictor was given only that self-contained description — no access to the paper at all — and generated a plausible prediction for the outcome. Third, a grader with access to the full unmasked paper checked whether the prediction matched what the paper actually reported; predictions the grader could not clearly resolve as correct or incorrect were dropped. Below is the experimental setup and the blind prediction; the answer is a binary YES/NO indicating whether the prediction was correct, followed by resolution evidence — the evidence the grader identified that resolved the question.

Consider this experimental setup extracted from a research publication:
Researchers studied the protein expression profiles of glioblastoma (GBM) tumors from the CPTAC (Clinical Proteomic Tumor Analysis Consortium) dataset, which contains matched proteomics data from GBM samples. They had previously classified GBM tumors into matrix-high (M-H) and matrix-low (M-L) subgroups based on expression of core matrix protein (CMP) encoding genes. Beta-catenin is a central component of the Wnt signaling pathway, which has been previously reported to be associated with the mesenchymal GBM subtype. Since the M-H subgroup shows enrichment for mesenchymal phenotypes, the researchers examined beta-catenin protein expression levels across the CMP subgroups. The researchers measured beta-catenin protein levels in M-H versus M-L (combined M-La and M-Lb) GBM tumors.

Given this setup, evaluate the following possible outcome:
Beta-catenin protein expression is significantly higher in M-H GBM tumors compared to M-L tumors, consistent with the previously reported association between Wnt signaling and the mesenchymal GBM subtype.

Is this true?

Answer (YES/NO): NO